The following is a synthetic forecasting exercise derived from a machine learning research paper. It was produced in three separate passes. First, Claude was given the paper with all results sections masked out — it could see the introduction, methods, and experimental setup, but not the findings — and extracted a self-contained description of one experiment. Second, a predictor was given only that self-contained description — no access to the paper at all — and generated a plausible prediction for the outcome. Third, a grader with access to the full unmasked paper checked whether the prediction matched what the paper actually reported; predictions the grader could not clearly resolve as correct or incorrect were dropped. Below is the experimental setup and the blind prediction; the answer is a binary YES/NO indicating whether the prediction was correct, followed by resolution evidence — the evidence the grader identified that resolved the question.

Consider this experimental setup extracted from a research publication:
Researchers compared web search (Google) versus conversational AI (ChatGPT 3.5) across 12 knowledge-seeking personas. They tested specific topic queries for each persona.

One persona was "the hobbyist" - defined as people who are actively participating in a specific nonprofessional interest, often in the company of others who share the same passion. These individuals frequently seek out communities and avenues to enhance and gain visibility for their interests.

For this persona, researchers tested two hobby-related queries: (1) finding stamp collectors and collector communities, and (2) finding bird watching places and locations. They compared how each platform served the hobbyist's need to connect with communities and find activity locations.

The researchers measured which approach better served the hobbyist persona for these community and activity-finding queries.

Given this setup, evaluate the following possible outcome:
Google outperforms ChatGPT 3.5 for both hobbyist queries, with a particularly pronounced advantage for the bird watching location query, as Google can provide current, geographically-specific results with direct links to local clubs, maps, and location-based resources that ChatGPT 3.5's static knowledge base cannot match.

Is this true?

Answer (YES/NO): NO